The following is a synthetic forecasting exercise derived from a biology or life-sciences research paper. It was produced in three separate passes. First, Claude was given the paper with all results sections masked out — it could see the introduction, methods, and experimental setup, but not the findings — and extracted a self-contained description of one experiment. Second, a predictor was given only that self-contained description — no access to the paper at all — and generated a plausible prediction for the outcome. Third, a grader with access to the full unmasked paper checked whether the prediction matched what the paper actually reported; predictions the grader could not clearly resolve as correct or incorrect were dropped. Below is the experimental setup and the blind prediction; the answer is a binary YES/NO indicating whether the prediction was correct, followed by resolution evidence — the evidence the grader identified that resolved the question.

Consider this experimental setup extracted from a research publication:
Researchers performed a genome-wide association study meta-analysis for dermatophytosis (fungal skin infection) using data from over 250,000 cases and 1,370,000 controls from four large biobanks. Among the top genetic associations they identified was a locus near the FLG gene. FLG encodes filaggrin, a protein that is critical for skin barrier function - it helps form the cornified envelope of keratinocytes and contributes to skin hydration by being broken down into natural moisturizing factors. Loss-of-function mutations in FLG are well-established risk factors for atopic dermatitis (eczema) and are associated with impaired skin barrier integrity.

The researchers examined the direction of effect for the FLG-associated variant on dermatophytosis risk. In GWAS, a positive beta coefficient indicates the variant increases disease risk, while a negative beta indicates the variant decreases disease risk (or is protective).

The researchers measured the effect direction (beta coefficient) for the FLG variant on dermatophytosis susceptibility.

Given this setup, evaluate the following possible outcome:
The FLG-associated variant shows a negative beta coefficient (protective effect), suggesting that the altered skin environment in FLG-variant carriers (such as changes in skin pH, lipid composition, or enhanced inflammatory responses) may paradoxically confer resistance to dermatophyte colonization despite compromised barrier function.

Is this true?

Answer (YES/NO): YES